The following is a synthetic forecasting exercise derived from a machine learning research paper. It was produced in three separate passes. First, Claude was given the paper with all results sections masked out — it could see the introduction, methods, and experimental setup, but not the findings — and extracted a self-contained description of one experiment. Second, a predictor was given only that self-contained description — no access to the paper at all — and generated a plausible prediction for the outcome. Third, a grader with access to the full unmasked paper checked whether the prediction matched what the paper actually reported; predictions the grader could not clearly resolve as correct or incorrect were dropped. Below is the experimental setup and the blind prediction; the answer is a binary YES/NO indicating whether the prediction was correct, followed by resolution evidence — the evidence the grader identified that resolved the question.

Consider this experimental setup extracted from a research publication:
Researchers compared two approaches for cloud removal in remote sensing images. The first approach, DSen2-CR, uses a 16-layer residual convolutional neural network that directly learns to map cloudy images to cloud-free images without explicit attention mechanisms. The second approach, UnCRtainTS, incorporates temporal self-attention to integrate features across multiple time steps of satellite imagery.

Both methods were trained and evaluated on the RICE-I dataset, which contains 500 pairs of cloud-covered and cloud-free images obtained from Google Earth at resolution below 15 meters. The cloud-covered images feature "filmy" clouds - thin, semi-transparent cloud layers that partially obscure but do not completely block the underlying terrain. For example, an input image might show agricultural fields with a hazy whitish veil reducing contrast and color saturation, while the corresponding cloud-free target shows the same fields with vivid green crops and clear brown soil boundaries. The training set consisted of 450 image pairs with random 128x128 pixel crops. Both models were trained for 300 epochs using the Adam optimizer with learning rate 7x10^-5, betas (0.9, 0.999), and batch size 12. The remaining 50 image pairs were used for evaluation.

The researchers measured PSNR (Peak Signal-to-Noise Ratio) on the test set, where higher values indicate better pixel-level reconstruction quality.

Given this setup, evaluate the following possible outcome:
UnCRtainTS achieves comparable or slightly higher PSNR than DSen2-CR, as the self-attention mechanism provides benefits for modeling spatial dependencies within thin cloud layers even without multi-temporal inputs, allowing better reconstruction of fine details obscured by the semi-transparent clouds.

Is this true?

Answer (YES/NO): NO